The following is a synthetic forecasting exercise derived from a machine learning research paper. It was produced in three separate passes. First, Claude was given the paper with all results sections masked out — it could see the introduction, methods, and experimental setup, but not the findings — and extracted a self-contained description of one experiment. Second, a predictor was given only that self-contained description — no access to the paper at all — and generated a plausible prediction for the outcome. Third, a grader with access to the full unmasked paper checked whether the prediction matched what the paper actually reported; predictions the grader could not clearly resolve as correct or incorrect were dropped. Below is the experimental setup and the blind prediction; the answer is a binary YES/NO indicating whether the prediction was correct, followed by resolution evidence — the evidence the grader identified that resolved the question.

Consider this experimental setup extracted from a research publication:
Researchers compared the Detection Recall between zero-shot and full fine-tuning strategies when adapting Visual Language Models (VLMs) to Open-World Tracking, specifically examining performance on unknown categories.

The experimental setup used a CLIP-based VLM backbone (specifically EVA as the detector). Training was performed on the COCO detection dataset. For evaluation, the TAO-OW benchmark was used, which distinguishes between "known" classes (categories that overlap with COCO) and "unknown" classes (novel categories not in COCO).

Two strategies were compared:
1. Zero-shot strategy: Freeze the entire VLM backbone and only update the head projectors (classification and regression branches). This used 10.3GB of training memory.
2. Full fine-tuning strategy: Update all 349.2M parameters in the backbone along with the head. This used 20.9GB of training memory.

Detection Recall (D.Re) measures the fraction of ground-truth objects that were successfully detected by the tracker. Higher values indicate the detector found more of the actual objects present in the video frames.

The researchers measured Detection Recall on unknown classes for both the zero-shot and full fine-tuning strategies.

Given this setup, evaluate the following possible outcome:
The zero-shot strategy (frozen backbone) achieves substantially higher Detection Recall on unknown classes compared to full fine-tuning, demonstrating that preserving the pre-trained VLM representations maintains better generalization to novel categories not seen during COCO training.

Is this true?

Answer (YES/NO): NO